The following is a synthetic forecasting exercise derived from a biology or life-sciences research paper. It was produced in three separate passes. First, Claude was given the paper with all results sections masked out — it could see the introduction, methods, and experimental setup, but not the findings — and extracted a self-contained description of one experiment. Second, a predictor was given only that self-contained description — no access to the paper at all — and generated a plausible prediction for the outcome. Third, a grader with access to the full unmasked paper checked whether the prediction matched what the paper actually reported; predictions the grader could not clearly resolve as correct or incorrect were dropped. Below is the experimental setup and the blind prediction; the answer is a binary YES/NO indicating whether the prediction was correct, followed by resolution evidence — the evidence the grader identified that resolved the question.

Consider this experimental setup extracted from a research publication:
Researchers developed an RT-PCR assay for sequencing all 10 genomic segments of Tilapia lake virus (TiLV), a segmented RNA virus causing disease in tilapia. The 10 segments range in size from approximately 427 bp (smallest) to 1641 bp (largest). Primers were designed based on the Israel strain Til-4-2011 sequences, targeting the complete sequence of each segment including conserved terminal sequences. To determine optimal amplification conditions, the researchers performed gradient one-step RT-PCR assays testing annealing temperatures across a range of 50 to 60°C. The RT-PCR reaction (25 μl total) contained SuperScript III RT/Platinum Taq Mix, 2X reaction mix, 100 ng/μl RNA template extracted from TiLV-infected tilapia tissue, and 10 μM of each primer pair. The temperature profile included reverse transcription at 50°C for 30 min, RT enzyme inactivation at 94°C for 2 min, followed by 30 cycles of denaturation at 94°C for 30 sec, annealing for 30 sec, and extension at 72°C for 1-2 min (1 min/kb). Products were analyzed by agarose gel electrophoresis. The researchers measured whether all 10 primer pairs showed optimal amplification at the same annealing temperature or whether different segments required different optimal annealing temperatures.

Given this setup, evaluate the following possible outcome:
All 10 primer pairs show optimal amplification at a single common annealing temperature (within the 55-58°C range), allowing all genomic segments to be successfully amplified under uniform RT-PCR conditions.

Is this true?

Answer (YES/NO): NO